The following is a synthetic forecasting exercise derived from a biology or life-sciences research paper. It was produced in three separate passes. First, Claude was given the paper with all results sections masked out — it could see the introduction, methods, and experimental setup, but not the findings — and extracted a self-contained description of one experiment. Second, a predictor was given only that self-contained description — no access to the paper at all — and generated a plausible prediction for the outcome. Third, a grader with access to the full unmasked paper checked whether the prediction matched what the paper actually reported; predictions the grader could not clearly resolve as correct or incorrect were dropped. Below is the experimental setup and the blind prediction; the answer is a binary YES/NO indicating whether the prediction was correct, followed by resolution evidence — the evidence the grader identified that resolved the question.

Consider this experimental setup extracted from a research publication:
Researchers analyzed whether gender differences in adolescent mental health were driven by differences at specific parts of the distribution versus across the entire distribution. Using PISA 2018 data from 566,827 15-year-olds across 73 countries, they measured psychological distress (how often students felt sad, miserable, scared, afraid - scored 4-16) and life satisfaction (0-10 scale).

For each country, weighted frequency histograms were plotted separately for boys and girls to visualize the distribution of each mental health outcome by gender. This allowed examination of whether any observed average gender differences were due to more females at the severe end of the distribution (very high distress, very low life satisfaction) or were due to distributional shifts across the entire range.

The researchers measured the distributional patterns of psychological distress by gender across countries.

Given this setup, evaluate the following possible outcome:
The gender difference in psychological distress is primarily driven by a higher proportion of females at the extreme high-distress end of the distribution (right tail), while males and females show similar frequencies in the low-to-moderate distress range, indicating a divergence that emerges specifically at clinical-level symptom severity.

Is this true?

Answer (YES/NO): NO